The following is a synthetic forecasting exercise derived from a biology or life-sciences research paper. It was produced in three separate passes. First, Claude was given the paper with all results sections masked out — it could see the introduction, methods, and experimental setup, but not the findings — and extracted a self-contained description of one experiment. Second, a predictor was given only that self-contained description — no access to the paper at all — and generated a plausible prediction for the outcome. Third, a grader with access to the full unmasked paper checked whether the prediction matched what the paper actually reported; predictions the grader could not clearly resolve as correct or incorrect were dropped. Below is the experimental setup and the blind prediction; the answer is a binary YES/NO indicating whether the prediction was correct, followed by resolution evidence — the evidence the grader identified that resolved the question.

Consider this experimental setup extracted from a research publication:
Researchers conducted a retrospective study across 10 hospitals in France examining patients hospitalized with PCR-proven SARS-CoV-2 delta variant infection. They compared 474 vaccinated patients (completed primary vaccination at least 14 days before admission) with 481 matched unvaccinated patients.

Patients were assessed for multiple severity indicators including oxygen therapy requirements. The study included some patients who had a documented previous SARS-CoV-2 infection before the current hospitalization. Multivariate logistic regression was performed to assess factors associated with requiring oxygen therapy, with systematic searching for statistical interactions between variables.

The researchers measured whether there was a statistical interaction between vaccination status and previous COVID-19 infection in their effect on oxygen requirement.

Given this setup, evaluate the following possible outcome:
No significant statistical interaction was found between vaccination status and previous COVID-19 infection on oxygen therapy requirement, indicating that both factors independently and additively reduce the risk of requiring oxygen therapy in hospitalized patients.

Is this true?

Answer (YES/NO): NO